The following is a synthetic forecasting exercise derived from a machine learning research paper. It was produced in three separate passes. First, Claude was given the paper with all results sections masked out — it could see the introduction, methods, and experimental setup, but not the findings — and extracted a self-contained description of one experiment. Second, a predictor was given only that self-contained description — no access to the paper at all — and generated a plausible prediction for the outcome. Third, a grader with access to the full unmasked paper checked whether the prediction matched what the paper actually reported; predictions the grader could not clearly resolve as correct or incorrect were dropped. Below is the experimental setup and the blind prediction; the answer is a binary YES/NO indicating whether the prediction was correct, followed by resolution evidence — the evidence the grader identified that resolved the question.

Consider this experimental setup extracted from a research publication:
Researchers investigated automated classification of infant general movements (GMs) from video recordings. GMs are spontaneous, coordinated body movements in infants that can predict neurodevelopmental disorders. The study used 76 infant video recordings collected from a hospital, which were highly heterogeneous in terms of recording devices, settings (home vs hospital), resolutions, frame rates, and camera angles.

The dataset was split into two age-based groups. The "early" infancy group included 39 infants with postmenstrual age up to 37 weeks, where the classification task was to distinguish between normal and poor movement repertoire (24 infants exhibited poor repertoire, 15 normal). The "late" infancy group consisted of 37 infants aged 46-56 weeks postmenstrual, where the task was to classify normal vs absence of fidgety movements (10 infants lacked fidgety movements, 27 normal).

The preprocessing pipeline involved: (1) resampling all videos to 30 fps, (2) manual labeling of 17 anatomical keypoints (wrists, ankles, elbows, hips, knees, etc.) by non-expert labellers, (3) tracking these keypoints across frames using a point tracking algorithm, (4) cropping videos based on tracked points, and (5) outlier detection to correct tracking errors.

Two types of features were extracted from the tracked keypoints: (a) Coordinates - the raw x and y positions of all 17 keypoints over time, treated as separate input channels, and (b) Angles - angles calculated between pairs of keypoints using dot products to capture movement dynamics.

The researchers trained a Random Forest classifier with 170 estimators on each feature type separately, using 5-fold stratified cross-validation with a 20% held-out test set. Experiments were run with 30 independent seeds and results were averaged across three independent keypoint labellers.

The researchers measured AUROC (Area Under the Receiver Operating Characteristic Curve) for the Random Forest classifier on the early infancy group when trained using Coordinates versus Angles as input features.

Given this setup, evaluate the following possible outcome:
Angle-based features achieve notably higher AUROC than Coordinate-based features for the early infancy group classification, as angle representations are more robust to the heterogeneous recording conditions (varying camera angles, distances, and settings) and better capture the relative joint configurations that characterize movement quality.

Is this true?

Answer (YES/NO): YES